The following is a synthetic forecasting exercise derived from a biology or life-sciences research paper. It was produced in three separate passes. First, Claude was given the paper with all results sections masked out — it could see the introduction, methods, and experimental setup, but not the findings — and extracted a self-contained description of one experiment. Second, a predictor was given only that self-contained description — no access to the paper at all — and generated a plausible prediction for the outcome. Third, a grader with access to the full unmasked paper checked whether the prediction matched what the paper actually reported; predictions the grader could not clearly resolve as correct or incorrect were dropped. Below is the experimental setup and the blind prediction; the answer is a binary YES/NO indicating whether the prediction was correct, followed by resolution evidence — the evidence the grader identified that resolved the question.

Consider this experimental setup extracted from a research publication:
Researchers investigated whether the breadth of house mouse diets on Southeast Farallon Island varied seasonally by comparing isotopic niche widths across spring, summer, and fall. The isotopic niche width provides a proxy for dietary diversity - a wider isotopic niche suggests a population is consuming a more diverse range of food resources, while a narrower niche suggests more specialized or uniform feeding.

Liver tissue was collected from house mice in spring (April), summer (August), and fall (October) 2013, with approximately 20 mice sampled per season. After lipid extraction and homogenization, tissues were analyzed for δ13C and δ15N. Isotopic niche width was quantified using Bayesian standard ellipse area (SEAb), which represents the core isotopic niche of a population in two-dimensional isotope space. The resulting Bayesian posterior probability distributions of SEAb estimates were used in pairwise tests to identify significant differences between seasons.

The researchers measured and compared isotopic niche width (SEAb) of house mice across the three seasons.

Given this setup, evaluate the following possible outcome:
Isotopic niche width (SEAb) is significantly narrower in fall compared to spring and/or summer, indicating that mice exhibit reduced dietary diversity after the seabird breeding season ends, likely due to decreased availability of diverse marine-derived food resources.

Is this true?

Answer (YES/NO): NO